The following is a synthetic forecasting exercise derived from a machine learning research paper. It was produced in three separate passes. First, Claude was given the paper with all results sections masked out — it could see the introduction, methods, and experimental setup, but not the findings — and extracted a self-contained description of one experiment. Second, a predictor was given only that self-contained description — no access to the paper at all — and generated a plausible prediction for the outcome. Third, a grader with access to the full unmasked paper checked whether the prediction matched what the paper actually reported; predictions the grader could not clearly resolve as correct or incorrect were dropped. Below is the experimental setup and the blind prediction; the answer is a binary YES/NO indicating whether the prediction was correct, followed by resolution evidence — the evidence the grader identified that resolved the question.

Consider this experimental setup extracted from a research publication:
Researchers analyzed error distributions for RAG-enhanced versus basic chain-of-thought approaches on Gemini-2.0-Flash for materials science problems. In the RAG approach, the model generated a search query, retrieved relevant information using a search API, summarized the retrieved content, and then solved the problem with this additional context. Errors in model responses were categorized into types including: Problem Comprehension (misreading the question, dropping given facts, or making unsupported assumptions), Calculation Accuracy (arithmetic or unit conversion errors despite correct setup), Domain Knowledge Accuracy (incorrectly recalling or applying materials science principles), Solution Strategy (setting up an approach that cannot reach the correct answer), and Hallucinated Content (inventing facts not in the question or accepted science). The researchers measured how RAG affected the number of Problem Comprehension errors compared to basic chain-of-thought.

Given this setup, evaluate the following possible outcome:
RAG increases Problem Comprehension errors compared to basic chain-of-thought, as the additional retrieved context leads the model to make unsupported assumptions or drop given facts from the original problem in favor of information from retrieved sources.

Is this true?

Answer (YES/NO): NO